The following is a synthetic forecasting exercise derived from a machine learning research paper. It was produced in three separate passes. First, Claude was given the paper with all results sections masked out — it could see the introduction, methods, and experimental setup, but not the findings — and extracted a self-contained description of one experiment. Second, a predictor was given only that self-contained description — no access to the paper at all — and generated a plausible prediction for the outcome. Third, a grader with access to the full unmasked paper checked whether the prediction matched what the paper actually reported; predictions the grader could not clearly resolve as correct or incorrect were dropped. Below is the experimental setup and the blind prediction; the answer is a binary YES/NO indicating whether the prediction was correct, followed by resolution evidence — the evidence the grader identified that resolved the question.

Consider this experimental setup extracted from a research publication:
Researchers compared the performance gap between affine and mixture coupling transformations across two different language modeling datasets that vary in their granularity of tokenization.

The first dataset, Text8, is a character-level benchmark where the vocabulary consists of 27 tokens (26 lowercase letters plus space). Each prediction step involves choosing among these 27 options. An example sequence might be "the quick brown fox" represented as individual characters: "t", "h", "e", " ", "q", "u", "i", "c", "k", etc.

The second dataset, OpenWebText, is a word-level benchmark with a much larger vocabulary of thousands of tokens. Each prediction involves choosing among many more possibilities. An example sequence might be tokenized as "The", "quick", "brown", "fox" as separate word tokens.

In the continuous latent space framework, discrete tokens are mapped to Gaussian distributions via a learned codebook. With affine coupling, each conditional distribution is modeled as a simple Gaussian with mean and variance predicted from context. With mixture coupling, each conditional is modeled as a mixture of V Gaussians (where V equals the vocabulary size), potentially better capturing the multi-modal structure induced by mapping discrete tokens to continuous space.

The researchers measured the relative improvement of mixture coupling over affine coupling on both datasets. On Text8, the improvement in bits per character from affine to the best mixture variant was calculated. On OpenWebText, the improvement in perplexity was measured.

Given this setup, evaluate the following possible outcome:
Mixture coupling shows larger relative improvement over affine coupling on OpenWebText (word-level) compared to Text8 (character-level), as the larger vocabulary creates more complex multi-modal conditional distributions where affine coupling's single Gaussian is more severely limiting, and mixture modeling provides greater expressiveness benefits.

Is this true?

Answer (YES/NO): YES